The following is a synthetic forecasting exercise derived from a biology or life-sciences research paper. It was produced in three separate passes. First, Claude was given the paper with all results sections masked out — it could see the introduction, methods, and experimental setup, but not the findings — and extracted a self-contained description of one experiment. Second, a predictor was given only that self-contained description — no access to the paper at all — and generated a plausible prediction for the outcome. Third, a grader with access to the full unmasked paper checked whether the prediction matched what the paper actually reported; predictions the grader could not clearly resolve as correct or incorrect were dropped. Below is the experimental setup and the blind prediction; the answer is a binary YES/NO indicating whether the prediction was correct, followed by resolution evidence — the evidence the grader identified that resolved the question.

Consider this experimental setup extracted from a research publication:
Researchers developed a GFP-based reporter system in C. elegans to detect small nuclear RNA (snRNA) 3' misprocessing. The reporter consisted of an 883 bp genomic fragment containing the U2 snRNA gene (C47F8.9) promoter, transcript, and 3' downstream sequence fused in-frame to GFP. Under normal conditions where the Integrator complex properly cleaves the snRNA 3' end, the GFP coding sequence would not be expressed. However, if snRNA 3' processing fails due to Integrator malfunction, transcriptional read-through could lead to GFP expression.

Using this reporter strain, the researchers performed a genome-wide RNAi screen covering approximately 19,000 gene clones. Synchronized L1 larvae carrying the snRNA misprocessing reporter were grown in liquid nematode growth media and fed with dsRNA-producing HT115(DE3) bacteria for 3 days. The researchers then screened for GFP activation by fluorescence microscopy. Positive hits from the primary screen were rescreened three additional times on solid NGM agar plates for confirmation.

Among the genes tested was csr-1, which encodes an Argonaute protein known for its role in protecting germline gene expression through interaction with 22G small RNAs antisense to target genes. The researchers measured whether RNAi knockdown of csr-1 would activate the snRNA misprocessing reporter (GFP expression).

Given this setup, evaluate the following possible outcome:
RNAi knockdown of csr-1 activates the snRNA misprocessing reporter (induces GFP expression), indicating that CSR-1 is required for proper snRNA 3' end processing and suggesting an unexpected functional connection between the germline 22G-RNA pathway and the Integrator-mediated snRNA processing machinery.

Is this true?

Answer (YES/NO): YES